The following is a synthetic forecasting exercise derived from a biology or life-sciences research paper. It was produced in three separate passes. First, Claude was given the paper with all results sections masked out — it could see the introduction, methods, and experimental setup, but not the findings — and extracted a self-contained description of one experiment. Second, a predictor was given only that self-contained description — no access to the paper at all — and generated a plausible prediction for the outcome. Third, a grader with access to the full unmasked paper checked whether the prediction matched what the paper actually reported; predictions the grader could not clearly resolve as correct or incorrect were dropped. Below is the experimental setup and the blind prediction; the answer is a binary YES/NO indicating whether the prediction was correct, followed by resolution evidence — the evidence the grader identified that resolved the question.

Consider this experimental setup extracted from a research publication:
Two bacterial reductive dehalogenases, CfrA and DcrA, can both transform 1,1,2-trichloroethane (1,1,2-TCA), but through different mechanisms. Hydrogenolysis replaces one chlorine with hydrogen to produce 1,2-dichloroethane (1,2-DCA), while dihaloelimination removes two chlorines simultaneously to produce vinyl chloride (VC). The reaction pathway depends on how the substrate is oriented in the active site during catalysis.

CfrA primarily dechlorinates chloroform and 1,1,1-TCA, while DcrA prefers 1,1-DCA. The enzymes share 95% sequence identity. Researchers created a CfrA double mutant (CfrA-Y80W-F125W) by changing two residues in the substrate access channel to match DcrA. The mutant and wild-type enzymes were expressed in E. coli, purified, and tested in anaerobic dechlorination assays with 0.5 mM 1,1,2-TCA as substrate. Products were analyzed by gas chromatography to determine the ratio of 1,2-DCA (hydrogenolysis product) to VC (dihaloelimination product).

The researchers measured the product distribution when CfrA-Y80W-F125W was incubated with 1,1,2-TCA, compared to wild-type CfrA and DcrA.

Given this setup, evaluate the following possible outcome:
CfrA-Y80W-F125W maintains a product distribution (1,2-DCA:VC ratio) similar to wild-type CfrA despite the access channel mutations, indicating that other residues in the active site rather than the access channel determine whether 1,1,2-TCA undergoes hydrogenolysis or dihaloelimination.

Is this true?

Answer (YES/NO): NO